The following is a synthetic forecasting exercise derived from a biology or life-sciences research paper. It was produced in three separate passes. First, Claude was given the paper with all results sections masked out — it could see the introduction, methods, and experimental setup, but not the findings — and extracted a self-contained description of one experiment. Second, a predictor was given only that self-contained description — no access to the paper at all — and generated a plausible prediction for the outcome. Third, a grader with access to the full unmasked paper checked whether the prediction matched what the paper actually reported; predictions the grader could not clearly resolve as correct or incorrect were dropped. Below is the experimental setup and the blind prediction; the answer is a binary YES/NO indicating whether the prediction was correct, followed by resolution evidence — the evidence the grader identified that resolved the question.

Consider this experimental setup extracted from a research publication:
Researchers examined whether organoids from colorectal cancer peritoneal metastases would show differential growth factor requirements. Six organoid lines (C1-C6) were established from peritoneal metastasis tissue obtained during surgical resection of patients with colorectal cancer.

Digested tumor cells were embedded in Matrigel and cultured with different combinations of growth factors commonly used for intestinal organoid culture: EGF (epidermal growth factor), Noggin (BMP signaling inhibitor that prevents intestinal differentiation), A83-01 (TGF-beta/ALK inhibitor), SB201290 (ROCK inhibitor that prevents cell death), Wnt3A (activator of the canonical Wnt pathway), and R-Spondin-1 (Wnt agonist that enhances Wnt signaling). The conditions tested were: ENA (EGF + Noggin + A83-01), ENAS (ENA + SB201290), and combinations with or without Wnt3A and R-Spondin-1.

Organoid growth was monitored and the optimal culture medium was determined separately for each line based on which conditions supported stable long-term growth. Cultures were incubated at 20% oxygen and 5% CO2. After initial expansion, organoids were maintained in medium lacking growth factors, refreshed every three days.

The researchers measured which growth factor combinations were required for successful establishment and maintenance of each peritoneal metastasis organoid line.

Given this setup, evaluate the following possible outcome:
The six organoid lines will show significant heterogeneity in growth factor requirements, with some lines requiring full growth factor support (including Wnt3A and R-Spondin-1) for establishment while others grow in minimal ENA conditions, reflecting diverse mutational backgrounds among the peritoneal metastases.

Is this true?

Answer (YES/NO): NO